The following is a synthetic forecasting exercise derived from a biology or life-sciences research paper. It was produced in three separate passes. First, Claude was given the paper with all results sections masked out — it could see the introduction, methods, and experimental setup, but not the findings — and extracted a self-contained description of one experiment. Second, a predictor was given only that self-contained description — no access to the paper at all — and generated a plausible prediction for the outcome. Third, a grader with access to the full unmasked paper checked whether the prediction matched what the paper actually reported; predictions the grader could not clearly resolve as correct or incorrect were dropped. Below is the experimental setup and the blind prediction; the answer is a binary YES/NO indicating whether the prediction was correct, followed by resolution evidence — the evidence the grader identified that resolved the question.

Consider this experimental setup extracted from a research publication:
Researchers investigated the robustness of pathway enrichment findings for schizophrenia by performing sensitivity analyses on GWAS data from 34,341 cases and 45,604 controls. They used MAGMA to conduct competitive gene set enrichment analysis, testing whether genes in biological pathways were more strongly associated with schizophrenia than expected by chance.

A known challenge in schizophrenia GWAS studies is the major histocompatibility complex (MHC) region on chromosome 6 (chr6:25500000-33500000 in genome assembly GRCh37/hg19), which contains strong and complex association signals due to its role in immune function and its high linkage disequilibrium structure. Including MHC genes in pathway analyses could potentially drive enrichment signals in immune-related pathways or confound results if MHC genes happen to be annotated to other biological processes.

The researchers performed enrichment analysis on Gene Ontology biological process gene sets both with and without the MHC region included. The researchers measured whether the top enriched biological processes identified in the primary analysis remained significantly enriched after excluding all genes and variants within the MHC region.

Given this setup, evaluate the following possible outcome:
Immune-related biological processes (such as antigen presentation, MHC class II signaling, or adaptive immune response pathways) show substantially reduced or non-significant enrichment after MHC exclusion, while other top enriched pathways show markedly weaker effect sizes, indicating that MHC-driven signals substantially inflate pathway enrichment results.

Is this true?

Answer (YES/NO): NO